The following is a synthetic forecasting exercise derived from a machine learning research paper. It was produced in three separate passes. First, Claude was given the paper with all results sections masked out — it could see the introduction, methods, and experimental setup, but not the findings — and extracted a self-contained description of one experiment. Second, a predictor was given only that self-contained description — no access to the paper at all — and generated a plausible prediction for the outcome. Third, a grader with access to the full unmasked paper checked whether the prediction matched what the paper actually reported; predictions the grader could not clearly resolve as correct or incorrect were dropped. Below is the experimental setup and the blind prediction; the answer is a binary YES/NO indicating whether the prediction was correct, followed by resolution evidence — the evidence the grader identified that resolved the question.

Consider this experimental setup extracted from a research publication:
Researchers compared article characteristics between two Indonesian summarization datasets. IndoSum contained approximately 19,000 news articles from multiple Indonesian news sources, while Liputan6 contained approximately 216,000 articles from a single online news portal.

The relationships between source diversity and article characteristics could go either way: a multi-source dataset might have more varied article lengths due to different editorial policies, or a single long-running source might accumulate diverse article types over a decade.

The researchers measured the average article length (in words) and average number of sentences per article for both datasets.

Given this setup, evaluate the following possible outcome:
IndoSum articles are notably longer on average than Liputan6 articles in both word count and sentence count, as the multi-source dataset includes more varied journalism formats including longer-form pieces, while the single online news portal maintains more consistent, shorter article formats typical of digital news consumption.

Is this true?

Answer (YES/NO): YES